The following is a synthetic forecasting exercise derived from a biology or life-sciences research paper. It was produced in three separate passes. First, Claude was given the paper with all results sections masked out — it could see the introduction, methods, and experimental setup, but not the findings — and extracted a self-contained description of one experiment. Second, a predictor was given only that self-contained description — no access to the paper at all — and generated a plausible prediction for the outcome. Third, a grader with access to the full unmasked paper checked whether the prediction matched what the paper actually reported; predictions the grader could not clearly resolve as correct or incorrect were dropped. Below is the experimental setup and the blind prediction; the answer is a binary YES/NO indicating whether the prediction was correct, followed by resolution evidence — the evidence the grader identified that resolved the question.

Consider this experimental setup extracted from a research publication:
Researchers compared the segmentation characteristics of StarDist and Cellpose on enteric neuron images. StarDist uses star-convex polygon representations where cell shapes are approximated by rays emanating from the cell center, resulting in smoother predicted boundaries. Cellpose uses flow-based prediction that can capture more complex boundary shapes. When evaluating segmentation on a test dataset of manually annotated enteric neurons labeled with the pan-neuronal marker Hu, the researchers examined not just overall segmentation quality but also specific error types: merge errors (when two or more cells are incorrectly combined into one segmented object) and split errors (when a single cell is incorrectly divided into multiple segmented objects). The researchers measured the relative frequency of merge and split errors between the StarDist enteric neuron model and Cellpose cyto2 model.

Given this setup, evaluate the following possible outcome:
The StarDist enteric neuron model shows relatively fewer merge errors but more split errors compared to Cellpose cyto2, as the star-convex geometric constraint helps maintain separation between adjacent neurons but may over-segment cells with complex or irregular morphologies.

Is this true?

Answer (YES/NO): NO